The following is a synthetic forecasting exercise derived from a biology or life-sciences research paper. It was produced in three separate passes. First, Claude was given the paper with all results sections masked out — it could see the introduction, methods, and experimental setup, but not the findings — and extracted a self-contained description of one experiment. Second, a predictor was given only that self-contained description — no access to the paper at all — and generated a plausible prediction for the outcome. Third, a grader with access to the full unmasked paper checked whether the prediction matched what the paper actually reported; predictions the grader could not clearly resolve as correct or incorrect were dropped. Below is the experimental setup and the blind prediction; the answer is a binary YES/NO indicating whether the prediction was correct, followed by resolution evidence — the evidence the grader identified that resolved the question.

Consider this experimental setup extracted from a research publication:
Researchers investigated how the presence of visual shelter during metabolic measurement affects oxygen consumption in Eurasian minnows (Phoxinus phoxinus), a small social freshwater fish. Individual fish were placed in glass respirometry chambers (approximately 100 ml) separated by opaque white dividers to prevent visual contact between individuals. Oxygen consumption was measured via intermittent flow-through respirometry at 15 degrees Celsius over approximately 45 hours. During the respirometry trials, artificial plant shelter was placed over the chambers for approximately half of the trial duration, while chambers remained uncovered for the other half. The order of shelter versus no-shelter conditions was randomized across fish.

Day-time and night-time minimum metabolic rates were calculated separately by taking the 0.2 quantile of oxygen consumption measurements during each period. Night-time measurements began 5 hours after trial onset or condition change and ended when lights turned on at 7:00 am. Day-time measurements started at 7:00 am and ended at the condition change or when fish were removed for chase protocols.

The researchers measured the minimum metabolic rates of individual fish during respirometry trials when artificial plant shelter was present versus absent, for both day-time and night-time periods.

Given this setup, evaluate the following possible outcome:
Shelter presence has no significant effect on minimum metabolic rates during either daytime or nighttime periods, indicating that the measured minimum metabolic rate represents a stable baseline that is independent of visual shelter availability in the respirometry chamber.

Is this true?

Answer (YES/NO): NO